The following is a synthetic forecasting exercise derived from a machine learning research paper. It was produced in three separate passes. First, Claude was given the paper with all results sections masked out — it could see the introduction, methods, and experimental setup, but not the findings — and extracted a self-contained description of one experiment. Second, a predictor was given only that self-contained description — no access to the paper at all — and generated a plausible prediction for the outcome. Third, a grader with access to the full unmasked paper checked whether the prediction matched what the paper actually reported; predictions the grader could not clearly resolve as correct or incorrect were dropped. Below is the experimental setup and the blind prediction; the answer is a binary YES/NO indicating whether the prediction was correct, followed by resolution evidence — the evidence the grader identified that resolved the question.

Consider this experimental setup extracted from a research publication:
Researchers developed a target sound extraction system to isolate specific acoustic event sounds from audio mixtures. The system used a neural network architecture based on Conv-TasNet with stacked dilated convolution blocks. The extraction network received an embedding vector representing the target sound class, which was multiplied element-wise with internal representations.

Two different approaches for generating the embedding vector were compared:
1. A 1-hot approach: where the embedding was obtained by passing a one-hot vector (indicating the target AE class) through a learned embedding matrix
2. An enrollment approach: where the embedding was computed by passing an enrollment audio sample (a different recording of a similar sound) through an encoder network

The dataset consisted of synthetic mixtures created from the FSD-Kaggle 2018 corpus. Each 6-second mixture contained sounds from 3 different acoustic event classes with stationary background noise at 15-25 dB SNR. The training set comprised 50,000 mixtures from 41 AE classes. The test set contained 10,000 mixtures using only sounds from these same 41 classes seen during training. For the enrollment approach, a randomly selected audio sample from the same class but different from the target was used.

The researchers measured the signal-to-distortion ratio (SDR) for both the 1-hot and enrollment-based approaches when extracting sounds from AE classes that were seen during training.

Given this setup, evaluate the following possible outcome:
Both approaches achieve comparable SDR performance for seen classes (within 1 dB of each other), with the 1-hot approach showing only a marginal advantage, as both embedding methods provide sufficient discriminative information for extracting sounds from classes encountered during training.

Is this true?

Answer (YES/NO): NO